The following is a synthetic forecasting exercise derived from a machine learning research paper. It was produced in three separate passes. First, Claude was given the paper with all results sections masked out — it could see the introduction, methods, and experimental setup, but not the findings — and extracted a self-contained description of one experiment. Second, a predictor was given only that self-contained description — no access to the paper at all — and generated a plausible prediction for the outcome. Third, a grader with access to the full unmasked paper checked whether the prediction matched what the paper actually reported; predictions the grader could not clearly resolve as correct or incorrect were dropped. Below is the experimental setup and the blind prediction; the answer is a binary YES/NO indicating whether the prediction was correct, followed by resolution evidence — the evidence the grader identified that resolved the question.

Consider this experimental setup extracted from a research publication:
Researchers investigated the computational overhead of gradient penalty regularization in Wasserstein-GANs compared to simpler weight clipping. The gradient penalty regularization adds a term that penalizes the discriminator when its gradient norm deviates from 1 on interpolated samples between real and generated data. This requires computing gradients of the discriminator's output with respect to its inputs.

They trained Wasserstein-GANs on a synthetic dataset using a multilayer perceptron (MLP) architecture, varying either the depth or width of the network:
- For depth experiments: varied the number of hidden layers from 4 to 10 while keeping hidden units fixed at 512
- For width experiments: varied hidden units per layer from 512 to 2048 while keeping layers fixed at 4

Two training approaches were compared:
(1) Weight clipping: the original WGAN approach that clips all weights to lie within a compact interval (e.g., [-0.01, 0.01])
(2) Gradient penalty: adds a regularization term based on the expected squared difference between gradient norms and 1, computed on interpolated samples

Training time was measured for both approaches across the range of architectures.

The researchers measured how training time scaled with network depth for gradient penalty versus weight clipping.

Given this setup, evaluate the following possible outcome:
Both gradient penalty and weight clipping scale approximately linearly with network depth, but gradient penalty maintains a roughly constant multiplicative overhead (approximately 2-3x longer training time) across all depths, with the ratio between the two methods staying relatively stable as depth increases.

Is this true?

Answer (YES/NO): NO